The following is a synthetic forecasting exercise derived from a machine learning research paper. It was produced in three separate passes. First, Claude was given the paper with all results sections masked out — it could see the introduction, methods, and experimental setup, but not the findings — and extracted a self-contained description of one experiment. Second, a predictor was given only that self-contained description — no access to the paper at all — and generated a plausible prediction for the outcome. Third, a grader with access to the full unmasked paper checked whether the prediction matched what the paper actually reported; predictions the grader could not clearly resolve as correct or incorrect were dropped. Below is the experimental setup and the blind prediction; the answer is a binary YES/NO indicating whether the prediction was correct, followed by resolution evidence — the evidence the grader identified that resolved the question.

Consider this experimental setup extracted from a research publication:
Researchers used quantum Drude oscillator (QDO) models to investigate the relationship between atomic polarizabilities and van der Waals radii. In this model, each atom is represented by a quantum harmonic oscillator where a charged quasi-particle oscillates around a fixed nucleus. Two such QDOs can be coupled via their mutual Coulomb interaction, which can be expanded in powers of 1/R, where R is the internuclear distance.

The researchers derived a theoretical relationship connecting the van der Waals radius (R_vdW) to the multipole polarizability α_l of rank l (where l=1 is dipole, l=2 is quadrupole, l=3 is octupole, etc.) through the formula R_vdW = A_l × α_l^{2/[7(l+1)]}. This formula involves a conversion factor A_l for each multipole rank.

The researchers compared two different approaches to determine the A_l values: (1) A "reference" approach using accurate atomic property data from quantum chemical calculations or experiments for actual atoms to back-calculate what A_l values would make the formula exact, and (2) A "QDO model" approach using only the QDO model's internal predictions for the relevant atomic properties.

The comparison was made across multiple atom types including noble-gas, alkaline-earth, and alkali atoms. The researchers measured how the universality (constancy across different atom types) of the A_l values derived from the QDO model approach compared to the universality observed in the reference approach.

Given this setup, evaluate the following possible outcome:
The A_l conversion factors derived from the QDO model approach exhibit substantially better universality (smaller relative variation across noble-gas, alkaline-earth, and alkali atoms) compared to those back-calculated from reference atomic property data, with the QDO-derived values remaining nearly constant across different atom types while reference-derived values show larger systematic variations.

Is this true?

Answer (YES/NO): NO